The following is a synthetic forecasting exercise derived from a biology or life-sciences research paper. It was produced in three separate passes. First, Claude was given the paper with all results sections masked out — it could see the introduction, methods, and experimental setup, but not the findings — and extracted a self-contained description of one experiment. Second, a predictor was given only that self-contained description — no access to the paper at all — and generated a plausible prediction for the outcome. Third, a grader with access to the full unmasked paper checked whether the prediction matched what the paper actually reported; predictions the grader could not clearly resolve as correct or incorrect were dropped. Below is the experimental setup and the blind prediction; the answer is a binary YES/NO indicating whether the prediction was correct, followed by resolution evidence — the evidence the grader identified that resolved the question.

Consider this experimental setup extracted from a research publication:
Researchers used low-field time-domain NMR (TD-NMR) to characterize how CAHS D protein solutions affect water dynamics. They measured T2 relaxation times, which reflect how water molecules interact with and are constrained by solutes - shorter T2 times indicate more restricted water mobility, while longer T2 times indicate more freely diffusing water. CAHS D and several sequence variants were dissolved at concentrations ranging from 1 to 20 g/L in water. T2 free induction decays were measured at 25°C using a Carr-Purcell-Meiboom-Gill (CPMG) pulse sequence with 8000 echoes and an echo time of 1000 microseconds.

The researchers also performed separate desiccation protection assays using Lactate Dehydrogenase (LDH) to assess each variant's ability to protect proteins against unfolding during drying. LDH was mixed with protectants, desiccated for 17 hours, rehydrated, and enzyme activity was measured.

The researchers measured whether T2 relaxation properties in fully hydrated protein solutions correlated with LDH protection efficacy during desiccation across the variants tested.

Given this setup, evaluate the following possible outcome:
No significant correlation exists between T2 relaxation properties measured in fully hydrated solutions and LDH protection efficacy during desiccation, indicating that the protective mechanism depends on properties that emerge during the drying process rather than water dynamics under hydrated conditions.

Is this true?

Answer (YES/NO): NO